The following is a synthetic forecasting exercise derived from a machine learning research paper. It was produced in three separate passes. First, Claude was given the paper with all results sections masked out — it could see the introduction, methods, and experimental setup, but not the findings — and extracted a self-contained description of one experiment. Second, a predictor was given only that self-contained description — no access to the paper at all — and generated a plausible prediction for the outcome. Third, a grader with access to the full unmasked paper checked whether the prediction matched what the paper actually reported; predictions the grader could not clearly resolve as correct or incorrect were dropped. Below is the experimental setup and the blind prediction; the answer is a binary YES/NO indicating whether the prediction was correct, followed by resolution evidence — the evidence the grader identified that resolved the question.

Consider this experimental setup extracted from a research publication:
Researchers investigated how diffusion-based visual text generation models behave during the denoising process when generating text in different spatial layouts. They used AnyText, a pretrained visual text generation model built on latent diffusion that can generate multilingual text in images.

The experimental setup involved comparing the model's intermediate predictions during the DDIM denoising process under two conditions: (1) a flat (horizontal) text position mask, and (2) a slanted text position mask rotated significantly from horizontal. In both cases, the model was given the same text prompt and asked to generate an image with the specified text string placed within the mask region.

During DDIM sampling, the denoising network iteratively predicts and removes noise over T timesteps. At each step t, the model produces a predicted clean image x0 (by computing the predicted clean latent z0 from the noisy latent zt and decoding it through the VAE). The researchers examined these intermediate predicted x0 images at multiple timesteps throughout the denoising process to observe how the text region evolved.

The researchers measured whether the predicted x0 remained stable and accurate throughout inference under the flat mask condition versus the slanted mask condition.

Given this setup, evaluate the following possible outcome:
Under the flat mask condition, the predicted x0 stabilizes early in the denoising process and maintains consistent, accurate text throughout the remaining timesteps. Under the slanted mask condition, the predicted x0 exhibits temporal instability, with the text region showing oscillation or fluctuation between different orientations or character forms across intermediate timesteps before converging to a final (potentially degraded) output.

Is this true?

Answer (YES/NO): NO